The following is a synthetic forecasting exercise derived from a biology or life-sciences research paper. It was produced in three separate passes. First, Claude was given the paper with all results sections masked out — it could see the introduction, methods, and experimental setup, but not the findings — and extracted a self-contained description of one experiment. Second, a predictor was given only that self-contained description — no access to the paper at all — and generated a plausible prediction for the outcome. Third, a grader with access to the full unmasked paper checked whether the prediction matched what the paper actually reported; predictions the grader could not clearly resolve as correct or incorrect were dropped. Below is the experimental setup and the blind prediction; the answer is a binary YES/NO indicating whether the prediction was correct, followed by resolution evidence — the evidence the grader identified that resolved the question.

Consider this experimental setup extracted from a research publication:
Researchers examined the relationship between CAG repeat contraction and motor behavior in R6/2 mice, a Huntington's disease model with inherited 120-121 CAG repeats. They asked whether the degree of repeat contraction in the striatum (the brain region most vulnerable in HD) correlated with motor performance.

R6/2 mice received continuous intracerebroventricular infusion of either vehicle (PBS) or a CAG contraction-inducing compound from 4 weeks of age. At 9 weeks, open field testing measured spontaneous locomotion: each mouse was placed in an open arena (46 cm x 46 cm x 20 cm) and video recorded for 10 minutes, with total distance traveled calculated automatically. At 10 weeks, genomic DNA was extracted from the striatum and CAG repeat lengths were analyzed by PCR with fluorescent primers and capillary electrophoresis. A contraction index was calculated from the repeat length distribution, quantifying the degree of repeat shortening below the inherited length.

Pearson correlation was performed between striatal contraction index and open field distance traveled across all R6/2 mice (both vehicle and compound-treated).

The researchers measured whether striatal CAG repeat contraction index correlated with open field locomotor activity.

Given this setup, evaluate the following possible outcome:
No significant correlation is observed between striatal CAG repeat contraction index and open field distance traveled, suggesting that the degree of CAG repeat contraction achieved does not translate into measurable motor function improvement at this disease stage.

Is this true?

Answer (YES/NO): YES